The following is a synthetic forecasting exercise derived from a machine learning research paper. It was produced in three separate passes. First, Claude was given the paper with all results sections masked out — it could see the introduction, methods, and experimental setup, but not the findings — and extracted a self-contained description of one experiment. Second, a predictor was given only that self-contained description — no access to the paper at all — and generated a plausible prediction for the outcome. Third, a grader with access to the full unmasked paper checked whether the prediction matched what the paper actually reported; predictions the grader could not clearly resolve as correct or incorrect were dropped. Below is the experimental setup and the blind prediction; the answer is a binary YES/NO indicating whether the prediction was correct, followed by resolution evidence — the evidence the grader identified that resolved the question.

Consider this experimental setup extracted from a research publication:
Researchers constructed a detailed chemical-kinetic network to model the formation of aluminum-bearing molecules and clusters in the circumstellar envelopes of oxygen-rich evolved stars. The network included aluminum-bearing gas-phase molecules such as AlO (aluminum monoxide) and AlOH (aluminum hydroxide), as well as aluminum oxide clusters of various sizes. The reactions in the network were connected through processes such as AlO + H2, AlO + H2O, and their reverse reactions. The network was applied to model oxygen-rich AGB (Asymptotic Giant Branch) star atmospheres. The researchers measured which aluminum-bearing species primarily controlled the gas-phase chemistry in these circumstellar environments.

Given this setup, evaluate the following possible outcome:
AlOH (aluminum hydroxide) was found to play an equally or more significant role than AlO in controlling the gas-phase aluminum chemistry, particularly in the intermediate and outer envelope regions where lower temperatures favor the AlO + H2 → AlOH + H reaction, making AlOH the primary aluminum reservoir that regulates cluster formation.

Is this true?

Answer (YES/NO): NO